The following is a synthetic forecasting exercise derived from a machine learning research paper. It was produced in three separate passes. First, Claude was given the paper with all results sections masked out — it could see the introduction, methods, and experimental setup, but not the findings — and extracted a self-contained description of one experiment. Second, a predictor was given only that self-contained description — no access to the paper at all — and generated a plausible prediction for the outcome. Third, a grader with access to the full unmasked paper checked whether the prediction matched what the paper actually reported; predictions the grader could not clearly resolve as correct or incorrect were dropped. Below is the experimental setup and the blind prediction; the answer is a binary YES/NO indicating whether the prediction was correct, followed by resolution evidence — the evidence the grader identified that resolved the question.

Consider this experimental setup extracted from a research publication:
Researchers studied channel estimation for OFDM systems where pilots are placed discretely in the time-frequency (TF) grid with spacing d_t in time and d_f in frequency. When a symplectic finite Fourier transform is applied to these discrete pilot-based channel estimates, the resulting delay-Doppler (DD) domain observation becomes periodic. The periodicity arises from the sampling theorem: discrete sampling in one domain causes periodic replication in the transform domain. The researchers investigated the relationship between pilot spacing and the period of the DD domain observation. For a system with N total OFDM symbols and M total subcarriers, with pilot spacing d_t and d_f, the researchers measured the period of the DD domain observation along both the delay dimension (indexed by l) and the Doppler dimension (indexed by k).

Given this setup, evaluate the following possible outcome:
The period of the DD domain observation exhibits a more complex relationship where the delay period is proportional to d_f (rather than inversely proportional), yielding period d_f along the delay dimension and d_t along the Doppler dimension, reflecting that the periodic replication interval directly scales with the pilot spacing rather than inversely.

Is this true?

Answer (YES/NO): NO